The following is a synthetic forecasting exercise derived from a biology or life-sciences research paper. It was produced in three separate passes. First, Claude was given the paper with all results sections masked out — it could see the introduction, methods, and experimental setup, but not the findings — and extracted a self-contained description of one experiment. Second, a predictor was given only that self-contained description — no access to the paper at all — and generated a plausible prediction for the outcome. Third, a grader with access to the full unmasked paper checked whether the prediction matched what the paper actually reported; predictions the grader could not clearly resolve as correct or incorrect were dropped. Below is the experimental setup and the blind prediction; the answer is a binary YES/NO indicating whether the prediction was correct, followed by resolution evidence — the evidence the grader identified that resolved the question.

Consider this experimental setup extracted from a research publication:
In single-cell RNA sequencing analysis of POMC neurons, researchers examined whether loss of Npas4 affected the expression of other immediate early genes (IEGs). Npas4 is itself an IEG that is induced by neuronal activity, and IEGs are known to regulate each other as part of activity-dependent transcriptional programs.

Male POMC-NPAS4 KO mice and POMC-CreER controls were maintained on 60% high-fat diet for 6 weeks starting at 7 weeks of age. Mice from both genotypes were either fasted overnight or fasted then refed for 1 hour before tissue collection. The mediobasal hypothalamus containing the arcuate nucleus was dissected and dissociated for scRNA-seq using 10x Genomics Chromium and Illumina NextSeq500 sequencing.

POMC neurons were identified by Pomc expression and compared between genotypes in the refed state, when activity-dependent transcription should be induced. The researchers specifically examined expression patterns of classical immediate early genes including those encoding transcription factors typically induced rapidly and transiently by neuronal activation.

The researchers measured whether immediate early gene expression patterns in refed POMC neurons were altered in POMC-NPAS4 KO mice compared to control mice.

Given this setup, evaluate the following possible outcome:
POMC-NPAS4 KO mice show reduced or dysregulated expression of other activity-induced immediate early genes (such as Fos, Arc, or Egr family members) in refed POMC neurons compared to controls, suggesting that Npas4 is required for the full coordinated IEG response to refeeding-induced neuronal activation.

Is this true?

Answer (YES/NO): YES